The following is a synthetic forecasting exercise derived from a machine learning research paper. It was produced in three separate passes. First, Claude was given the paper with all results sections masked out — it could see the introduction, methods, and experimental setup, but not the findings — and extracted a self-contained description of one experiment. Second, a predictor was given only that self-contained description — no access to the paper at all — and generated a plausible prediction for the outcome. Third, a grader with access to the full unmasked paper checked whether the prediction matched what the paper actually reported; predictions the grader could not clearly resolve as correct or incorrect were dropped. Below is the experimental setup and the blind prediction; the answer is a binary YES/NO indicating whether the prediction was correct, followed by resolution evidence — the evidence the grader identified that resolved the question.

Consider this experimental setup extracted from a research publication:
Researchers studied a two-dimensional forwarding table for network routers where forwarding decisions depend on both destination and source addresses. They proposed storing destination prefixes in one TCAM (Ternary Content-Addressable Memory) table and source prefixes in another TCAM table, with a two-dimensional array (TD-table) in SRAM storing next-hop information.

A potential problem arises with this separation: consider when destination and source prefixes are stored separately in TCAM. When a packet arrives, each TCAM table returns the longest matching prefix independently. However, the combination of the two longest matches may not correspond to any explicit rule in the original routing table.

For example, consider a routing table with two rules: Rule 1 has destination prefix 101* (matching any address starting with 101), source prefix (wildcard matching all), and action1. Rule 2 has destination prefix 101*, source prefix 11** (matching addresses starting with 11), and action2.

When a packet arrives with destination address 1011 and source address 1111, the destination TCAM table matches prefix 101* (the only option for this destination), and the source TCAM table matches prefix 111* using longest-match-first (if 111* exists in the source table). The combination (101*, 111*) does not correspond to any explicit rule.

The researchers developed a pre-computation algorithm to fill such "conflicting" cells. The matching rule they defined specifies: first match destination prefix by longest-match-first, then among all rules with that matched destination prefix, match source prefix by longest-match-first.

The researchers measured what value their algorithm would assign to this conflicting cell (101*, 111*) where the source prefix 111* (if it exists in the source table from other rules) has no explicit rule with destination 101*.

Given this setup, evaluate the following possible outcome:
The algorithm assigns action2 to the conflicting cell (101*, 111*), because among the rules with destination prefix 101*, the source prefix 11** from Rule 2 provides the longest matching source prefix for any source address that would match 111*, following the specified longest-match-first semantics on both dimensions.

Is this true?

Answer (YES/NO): YES